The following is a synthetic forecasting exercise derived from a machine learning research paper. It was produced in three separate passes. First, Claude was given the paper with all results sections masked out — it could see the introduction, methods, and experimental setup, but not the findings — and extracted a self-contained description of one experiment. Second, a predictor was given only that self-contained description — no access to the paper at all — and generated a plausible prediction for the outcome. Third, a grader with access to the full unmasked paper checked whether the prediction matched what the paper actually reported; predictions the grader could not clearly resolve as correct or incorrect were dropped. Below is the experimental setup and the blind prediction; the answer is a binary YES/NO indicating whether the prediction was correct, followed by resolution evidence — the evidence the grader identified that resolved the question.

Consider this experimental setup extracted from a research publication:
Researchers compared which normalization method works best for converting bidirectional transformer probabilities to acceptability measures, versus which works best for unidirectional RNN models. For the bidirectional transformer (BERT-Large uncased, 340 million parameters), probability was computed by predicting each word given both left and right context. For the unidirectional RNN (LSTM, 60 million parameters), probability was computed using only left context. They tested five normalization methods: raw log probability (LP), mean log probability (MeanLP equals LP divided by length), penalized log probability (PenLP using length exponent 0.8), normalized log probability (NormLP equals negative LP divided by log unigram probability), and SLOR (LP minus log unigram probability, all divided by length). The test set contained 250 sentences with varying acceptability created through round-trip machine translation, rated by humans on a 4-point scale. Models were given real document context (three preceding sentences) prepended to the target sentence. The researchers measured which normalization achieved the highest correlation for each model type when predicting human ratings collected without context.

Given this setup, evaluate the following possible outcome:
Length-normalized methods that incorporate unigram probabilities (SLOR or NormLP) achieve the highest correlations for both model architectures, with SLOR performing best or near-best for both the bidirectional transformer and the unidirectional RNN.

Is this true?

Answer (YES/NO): NO